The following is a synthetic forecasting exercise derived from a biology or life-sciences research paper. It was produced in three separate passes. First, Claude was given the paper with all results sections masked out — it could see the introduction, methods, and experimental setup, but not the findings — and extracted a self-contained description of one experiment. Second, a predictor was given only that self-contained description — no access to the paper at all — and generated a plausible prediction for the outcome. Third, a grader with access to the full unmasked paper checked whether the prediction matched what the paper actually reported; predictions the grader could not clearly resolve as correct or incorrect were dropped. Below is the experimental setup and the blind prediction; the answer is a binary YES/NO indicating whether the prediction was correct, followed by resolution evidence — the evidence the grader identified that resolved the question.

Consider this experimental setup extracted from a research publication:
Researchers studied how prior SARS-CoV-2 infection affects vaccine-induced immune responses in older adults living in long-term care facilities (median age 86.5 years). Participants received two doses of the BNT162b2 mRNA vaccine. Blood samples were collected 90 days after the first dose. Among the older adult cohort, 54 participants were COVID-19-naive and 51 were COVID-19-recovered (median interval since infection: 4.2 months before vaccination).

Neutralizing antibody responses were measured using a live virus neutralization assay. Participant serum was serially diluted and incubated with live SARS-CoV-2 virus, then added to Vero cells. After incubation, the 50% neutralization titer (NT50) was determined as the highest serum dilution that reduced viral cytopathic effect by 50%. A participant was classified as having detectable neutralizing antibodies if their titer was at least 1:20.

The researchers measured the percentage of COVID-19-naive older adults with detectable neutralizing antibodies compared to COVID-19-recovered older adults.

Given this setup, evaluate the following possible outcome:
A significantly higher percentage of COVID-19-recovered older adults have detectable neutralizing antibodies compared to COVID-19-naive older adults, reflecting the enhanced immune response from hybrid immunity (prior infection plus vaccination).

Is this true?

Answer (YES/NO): YES